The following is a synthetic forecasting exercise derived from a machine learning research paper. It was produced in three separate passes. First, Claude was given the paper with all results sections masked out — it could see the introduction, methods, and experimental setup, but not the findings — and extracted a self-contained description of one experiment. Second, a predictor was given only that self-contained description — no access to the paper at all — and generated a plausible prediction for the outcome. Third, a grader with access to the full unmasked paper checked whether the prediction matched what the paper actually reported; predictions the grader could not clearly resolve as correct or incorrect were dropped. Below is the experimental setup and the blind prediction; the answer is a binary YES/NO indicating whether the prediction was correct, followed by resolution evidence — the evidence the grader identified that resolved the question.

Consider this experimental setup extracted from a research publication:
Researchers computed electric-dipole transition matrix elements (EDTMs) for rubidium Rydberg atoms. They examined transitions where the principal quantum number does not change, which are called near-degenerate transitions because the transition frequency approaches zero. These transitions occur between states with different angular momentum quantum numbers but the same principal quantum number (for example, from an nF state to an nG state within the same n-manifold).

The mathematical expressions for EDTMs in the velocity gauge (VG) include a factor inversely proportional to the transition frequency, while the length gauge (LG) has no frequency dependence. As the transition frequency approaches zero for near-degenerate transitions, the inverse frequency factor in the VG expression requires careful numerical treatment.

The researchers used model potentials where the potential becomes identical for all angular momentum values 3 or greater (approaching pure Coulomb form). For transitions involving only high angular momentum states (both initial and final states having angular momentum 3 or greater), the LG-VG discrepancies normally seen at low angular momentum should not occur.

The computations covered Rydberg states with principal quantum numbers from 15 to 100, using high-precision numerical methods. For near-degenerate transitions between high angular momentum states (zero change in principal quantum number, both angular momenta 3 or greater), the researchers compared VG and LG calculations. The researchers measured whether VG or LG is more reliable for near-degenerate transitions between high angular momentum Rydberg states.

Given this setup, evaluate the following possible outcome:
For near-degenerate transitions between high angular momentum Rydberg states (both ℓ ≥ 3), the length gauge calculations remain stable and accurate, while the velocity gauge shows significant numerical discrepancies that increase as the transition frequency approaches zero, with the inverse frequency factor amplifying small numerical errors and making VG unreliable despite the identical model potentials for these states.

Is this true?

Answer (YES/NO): YES